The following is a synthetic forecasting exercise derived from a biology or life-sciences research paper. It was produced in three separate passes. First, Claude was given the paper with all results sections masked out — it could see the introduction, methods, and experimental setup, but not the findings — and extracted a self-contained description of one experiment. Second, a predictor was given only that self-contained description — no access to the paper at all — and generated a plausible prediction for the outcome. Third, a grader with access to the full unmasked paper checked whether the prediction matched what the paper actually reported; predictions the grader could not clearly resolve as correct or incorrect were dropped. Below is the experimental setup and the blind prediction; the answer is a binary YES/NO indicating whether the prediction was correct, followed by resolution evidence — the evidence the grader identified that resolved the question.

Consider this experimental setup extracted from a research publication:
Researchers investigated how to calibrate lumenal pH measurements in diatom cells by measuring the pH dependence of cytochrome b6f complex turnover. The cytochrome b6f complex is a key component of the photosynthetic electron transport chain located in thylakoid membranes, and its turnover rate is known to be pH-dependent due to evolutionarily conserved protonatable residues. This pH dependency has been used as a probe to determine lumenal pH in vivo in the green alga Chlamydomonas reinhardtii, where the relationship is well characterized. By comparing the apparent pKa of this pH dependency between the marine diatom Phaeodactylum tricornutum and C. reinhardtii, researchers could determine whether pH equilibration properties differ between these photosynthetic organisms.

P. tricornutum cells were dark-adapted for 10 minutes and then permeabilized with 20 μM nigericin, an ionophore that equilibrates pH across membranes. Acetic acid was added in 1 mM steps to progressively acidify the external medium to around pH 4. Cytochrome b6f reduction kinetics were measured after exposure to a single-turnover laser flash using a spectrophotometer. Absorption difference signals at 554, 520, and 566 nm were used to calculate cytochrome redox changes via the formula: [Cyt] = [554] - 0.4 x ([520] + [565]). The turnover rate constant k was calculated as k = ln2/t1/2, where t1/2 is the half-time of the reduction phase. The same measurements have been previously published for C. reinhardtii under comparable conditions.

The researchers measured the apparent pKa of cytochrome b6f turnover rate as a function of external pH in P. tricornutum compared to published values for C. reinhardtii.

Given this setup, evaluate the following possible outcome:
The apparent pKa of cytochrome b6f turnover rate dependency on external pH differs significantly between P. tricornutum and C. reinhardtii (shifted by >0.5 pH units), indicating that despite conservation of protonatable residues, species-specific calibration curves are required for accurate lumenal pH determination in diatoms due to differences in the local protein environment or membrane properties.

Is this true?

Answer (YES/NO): NO